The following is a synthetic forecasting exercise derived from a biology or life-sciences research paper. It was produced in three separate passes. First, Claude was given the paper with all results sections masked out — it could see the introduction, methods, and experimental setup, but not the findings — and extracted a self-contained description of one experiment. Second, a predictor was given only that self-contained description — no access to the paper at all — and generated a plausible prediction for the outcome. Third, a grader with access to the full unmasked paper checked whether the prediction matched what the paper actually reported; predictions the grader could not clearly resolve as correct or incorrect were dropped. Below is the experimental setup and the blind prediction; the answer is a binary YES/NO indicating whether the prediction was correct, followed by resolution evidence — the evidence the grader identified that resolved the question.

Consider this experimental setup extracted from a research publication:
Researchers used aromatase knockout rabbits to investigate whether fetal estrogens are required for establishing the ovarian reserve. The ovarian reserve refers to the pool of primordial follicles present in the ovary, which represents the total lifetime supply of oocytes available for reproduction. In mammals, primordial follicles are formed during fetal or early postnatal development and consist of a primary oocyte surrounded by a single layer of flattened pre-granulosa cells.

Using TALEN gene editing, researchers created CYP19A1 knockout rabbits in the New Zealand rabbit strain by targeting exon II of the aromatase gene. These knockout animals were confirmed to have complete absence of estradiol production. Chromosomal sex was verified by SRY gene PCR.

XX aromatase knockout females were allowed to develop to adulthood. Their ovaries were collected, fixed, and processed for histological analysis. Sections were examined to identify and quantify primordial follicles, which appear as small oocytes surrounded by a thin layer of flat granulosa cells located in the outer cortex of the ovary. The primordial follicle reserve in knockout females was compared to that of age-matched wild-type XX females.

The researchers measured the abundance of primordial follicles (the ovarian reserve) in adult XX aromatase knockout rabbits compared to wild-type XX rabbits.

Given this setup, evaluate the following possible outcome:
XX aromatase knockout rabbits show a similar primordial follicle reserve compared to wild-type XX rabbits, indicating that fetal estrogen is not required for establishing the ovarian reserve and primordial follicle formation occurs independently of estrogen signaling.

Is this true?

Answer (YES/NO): NO